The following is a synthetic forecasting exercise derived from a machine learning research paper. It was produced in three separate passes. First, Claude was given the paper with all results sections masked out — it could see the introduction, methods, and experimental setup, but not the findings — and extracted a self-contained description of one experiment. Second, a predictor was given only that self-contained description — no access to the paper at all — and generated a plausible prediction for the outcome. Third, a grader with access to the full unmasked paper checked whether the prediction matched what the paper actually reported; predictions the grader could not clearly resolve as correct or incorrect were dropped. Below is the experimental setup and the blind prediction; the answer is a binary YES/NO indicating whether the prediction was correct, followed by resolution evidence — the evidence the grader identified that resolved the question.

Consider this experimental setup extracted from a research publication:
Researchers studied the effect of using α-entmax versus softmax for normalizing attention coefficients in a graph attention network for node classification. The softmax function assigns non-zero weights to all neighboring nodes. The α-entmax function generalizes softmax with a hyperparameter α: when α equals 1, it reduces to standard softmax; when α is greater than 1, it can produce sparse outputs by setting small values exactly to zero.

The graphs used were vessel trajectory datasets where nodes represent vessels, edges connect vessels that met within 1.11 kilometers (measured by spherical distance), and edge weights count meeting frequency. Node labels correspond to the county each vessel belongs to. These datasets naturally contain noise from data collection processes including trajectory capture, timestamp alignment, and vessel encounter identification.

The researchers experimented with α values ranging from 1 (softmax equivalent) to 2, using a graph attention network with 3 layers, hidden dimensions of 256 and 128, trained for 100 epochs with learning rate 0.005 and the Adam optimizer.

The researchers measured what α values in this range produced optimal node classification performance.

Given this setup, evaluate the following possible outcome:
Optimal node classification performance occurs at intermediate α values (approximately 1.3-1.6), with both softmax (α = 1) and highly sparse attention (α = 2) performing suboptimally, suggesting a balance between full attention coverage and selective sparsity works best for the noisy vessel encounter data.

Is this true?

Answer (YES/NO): YES